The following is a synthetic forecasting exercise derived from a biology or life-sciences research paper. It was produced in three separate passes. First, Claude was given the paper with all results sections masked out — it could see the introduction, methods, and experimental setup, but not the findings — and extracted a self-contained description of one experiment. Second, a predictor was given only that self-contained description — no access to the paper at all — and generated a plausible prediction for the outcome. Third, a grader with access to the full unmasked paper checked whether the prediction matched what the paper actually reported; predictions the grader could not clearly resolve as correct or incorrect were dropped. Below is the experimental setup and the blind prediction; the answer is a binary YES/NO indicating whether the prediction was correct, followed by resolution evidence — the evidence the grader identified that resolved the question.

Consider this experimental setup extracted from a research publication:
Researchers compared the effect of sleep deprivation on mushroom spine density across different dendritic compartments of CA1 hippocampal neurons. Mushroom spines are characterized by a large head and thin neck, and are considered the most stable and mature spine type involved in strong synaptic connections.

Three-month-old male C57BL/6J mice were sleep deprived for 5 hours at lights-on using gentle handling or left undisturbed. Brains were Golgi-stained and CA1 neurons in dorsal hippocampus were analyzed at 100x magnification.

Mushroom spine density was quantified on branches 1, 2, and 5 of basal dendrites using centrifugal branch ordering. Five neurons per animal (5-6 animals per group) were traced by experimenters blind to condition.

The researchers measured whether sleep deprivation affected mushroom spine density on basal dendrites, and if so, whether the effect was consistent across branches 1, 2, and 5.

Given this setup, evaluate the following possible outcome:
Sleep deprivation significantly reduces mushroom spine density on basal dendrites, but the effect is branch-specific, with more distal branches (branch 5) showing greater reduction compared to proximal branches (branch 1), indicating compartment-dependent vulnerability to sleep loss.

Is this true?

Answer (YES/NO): YES